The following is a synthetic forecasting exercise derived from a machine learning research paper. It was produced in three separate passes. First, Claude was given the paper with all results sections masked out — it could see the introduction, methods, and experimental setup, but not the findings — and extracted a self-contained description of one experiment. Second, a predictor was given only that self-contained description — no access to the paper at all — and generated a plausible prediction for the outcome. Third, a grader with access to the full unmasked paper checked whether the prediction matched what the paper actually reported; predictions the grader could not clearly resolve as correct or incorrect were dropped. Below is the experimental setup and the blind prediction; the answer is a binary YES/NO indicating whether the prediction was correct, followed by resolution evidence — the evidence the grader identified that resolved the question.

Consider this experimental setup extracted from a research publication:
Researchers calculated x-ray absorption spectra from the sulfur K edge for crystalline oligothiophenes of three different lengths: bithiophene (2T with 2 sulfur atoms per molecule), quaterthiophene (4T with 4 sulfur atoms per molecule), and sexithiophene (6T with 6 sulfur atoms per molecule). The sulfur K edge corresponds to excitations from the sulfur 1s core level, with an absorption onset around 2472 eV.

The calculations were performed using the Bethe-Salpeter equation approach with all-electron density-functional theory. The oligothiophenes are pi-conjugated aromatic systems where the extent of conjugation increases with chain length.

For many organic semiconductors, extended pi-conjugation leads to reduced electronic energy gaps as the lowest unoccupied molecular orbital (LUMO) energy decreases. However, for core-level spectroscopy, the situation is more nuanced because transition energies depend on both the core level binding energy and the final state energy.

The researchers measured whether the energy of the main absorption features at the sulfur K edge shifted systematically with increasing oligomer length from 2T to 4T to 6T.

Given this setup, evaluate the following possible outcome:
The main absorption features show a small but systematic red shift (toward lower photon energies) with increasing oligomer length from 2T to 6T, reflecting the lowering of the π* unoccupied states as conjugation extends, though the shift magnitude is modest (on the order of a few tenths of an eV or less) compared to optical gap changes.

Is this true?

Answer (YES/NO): NO